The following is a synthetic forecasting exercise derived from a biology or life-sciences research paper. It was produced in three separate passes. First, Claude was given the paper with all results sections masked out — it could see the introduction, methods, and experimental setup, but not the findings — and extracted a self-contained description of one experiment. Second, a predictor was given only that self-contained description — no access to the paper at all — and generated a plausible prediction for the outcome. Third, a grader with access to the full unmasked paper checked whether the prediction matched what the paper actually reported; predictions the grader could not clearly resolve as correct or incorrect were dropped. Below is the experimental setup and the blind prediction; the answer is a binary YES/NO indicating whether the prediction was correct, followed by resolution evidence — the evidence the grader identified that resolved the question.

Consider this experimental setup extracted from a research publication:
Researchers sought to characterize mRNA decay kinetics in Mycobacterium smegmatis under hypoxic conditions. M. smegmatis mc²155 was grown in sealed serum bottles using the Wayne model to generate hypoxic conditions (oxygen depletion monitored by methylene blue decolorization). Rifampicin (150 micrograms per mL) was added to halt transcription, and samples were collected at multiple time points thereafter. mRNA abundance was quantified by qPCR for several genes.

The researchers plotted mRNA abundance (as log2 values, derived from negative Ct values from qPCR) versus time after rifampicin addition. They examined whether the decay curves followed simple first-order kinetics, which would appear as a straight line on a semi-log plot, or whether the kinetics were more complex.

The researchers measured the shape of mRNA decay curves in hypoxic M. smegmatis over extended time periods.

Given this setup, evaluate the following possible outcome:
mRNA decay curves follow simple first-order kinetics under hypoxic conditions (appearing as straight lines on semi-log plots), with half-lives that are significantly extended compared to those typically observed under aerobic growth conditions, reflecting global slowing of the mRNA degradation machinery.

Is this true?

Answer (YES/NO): NO